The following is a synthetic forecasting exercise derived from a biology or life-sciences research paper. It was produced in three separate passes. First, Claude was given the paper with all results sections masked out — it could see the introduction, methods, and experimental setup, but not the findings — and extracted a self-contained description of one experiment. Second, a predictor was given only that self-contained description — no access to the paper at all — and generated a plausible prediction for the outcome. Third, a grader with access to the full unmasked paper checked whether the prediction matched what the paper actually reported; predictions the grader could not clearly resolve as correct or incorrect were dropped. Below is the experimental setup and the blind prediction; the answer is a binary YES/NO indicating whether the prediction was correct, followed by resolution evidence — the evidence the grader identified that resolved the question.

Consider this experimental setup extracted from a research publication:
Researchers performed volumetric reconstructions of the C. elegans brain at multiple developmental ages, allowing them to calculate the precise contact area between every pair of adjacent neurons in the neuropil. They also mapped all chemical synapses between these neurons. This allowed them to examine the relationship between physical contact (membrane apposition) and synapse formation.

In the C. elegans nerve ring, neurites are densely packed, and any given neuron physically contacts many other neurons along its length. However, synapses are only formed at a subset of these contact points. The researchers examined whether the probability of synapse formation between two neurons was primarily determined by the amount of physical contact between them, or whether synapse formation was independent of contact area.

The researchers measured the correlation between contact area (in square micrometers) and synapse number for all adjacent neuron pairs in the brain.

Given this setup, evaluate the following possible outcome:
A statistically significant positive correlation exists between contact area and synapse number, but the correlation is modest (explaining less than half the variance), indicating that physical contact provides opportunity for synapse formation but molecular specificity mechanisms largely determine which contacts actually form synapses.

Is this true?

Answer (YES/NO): NO